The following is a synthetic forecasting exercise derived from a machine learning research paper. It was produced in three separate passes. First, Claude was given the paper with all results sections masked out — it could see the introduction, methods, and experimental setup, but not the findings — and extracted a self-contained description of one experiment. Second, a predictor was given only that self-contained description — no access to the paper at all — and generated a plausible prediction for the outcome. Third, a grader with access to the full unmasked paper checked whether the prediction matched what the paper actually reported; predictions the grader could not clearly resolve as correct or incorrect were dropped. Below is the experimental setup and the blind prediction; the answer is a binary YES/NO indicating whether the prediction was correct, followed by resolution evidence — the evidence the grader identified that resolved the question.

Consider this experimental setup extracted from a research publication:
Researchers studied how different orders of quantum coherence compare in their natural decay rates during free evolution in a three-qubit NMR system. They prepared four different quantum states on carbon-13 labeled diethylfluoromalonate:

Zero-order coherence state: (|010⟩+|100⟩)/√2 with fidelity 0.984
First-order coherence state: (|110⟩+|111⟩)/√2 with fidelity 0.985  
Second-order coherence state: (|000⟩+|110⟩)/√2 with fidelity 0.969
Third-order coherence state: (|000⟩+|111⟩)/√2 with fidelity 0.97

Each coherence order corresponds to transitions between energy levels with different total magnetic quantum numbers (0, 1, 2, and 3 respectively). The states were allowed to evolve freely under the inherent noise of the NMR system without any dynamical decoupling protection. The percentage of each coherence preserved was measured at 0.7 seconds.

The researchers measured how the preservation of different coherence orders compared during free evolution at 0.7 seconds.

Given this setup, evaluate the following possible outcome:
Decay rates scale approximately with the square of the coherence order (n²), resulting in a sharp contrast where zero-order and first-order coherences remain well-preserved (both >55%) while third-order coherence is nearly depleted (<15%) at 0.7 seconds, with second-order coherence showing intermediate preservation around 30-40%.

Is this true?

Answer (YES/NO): NO